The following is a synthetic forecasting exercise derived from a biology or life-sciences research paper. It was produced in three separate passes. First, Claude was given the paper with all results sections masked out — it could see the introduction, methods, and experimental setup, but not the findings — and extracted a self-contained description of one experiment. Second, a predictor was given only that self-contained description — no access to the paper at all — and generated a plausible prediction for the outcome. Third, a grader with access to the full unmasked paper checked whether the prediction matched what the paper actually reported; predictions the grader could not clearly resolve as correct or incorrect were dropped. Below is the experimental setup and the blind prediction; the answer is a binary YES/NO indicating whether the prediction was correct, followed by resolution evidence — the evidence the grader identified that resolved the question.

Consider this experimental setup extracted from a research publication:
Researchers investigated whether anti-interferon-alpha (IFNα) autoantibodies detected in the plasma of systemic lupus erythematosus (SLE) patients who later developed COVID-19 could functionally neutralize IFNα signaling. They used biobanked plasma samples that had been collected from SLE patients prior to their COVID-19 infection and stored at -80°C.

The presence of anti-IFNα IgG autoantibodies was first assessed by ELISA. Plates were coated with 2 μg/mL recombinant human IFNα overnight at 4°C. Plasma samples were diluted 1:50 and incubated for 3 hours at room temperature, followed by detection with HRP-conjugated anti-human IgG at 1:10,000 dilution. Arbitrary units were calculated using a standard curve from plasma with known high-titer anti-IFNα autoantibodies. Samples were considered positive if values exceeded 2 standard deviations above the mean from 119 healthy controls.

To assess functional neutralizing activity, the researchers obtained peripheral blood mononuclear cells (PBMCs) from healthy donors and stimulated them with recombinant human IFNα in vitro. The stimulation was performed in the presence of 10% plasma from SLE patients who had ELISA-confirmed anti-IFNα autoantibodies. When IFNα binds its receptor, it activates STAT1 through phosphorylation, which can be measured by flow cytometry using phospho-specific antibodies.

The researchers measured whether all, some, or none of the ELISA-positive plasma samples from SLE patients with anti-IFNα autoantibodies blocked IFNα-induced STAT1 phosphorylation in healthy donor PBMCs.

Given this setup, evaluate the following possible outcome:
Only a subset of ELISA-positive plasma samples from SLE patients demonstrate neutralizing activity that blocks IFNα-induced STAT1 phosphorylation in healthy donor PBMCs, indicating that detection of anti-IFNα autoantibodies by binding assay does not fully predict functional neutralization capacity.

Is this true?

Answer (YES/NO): YES